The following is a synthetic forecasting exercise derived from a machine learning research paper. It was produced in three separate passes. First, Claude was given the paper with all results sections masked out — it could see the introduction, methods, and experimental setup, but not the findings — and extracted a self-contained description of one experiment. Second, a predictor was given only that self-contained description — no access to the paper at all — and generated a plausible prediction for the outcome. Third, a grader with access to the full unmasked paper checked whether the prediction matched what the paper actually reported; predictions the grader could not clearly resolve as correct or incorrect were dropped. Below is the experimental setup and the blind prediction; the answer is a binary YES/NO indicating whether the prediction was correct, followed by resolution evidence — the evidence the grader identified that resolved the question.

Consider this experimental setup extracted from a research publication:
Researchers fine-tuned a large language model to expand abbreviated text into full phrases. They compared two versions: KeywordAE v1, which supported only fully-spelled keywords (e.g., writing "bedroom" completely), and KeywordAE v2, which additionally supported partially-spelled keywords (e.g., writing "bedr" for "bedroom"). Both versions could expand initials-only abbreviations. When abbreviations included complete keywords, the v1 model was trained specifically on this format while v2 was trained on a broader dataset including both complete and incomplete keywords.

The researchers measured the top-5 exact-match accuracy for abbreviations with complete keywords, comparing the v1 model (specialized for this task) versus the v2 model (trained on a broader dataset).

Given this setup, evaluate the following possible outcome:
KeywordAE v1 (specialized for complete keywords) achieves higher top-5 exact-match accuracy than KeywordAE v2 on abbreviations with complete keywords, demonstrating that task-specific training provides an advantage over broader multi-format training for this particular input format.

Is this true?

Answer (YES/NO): YES